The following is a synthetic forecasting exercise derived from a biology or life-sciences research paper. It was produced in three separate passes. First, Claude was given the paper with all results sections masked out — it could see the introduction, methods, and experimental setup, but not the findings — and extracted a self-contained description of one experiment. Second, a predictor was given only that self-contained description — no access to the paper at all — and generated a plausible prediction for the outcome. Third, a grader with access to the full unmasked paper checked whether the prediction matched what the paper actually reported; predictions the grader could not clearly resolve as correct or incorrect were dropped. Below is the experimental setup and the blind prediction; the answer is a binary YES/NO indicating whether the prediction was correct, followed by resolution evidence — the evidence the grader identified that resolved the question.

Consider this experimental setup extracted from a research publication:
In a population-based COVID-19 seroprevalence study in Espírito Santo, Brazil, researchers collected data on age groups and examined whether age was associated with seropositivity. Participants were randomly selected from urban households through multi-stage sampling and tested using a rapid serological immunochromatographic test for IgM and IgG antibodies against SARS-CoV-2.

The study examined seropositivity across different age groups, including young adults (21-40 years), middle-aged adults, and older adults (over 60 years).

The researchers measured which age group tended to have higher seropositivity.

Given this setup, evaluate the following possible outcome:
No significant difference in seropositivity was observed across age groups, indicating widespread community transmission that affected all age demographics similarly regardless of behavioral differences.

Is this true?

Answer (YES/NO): YES